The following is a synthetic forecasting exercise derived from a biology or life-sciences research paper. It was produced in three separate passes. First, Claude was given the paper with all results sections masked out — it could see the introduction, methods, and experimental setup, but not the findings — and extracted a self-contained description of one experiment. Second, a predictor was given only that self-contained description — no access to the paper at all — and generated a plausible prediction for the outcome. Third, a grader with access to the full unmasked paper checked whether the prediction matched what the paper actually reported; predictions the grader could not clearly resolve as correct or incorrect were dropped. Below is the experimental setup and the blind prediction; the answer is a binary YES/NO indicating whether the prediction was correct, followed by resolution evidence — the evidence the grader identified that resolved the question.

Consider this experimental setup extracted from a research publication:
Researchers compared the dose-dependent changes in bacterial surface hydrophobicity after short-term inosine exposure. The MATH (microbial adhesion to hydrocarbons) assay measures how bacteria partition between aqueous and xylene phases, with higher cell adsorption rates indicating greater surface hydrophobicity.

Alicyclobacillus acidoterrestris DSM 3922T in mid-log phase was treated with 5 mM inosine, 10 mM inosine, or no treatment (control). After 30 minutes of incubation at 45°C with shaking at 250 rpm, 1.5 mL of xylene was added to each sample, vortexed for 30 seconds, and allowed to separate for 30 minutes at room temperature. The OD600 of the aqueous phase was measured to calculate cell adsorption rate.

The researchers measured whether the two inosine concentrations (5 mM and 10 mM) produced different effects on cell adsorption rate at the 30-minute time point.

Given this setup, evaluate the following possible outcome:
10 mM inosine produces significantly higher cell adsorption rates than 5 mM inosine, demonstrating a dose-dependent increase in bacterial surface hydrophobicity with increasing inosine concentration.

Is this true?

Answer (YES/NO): YES